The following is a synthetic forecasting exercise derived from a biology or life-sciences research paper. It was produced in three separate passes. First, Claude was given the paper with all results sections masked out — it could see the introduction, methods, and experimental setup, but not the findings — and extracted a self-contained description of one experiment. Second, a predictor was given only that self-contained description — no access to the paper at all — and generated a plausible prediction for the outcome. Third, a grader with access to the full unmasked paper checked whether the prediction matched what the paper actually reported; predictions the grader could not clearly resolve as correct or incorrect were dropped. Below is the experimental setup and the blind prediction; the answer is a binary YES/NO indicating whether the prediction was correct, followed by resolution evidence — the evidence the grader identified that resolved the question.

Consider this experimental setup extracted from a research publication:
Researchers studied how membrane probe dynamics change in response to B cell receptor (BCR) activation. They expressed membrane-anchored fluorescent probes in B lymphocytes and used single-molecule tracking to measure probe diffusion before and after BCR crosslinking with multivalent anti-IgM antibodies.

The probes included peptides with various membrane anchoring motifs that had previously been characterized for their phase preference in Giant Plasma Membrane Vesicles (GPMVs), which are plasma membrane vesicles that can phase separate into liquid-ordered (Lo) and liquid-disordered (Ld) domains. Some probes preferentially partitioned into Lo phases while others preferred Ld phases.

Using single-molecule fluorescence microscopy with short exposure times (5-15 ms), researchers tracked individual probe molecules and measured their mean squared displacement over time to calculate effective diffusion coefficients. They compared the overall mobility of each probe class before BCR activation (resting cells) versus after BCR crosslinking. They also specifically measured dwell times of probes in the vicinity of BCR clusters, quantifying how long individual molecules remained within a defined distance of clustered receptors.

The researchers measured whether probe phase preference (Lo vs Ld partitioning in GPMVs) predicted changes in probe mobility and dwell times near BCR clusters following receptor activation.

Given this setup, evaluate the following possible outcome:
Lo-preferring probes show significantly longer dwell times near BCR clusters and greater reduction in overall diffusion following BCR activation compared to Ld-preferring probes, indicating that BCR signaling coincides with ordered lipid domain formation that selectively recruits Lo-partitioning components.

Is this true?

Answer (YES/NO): YES